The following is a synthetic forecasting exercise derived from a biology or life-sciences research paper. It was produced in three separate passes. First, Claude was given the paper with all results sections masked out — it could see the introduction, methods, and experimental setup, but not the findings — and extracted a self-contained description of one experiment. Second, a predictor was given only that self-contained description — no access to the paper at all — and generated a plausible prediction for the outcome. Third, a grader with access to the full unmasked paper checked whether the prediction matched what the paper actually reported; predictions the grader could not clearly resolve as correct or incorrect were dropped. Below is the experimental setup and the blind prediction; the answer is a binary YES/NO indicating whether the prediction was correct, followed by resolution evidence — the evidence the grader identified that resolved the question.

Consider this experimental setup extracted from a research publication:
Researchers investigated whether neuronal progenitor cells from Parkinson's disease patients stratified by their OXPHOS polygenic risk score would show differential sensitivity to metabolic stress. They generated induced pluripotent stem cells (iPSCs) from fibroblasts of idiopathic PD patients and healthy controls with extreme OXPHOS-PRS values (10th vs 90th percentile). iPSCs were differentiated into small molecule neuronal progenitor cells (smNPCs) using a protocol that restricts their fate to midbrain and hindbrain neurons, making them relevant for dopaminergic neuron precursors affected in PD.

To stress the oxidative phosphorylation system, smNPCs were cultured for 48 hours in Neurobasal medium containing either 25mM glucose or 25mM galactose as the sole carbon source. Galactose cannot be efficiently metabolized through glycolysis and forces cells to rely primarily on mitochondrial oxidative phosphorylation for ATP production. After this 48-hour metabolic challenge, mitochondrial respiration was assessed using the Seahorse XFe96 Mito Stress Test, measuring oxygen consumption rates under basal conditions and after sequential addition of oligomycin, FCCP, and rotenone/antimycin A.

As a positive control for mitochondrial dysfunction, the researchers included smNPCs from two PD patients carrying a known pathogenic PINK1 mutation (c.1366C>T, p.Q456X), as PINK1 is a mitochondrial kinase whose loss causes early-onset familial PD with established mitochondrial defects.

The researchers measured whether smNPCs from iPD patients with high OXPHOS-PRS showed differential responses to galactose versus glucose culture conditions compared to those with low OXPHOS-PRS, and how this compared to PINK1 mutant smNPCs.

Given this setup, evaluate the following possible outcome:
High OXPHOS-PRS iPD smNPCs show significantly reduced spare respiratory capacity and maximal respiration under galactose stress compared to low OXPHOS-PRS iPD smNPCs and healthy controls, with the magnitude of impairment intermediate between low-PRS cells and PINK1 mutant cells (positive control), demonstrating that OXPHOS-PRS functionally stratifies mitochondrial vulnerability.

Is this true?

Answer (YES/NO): NO